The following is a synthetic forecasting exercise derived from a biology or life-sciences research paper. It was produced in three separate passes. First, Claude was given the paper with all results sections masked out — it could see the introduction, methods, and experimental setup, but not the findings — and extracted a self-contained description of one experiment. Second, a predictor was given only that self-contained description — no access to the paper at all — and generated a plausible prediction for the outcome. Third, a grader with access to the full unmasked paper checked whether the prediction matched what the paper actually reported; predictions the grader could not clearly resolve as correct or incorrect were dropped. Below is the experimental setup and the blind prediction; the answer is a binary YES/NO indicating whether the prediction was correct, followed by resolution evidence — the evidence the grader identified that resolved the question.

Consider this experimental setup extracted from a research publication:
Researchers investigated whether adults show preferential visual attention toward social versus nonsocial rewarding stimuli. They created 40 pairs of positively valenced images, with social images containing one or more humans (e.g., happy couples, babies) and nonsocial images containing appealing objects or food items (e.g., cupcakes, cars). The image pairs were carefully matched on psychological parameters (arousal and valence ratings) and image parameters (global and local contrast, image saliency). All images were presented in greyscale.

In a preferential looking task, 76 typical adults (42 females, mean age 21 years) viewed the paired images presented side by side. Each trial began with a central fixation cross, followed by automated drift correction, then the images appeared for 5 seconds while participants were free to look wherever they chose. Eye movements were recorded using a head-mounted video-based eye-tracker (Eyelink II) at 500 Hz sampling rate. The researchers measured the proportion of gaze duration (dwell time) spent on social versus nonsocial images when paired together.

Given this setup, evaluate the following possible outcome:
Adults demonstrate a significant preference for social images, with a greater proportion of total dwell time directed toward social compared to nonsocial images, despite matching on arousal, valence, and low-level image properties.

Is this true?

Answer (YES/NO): YES